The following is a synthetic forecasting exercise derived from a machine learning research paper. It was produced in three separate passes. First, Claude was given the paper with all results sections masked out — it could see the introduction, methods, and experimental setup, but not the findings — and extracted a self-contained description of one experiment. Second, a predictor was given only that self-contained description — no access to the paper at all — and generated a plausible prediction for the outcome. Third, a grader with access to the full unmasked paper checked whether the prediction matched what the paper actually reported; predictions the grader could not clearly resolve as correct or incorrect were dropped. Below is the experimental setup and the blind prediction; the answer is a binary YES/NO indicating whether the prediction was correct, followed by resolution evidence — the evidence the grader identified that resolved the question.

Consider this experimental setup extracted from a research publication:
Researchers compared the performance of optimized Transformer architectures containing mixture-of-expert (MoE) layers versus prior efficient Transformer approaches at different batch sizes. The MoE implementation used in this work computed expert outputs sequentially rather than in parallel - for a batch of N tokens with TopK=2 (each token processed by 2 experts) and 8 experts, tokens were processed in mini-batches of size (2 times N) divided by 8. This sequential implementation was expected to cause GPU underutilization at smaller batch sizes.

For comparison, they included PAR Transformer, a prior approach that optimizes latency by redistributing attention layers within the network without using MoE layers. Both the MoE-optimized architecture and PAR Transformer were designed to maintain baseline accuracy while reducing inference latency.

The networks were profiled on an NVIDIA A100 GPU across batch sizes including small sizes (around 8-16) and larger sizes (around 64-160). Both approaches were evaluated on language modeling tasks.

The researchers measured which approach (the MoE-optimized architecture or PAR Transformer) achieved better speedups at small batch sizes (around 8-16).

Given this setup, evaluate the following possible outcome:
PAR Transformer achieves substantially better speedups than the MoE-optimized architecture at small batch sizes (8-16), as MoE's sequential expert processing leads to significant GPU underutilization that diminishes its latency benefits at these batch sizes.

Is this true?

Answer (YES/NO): YES